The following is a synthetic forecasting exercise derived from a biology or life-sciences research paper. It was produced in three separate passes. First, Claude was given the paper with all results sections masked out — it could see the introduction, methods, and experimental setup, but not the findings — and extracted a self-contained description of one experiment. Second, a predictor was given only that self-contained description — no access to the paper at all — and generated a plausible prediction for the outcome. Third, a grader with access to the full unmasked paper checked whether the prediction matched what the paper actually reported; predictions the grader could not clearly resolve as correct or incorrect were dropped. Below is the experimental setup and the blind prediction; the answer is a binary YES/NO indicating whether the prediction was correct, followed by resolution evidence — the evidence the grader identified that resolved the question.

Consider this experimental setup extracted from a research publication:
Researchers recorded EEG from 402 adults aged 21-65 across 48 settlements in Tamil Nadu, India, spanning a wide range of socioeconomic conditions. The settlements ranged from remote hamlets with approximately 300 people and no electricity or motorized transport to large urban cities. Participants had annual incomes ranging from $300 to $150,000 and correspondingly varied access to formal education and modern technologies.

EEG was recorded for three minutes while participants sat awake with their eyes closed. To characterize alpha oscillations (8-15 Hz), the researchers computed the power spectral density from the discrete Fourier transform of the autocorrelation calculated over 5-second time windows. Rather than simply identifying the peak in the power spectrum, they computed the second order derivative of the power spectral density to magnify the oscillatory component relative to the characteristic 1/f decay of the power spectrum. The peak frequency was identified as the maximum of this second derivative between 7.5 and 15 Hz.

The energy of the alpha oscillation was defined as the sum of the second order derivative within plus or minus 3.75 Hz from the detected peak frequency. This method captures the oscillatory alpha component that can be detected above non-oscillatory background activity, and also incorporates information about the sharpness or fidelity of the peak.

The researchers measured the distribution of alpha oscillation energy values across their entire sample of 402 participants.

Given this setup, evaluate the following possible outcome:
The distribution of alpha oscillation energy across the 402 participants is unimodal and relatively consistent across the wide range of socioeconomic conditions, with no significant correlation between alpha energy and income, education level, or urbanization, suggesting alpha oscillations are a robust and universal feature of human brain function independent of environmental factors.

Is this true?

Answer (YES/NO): NO